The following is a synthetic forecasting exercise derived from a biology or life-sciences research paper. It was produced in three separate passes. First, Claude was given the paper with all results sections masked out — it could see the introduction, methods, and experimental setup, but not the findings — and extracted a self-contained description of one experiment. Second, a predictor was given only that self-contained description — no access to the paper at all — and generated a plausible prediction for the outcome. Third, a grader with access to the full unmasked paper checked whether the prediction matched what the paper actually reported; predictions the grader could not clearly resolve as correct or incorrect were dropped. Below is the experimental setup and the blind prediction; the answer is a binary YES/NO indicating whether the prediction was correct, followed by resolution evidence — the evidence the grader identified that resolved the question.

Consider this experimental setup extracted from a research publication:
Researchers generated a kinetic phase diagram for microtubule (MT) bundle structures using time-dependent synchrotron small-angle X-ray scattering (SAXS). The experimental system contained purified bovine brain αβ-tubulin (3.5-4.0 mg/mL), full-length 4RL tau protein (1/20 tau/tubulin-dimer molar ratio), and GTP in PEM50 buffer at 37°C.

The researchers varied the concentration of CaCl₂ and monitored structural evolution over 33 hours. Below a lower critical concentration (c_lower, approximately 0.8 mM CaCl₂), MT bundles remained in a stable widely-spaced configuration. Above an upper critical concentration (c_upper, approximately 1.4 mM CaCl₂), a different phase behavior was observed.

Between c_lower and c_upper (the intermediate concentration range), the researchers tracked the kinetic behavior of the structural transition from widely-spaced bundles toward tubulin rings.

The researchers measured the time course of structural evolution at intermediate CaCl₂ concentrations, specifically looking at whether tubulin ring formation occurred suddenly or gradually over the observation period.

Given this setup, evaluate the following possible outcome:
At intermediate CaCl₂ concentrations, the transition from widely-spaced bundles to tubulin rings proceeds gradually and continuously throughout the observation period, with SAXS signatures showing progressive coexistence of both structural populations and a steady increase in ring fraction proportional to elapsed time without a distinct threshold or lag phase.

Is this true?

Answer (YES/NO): NO